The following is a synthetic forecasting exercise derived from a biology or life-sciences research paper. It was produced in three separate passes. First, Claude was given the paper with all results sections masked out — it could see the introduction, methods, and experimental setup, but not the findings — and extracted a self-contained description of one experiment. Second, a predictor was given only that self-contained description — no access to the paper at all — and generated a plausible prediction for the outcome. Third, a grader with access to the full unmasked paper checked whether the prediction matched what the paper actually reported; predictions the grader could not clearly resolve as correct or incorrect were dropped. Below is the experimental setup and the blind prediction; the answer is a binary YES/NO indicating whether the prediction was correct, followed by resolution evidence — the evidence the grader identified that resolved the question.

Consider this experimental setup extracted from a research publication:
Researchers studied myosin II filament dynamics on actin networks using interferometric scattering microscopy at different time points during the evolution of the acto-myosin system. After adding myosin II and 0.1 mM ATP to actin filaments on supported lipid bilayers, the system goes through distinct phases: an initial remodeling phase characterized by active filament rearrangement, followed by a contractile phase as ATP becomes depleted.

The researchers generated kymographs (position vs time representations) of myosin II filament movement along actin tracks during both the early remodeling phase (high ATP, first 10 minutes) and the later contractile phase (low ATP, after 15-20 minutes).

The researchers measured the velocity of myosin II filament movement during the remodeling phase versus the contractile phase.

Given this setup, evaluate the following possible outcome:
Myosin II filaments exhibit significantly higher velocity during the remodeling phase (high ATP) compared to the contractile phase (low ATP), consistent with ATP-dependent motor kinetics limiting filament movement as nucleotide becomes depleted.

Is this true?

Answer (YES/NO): NO